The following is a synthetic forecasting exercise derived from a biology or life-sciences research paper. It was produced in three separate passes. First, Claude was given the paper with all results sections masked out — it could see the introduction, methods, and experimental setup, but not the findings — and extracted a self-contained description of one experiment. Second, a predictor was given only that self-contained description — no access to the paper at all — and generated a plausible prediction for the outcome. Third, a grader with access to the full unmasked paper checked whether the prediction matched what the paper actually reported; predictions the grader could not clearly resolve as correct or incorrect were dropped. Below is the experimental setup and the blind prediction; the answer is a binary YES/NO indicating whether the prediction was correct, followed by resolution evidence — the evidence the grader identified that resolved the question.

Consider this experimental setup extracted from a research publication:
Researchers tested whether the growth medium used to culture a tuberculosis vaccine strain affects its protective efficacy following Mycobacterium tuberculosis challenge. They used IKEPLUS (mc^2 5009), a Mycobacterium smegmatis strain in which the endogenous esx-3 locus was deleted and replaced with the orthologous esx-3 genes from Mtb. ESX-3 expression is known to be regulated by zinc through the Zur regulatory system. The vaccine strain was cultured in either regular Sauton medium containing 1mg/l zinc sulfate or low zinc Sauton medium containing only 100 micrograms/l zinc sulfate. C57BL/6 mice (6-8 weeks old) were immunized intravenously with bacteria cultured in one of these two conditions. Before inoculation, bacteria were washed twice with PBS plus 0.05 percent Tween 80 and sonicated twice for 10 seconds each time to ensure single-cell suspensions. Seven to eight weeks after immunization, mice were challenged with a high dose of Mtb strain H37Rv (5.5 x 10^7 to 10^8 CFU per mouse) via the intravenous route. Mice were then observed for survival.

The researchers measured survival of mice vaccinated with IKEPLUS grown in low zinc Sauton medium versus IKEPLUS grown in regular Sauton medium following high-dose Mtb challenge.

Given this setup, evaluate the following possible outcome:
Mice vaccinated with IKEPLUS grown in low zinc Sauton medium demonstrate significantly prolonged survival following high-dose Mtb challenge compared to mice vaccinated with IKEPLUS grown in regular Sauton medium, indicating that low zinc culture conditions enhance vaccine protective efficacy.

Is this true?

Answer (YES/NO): YES